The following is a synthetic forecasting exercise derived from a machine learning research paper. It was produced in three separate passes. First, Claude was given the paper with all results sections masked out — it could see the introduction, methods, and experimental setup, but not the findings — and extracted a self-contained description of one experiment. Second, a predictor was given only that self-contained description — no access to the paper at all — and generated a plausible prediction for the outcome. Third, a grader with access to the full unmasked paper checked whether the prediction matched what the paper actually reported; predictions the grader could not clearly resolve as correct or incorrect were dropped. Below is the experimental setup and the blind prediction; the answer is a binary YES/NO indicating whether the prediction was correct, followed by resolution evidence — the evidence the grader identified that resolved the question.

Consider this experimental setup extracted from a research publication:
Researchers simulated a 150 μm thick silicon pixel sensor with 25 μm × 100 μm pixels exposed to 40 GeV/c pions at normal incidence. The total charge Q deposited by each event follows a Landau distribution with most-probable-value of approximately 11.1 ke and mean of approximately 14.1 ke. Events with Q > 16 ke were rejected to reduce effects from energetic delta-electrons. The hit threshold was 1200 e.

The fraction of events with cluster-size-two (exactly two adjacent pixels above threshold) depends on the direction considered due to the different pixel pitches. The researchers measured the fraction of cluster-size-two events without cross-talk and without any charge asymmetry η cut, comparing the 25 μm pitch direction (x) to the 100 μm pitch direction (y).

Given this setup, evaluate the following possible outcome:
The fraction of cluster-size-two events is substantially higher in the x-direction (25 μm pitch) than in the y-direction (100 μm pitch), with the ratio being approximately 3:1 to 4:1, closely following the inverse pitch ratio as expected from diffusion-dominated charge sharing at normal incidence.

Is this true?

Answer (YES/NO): YES